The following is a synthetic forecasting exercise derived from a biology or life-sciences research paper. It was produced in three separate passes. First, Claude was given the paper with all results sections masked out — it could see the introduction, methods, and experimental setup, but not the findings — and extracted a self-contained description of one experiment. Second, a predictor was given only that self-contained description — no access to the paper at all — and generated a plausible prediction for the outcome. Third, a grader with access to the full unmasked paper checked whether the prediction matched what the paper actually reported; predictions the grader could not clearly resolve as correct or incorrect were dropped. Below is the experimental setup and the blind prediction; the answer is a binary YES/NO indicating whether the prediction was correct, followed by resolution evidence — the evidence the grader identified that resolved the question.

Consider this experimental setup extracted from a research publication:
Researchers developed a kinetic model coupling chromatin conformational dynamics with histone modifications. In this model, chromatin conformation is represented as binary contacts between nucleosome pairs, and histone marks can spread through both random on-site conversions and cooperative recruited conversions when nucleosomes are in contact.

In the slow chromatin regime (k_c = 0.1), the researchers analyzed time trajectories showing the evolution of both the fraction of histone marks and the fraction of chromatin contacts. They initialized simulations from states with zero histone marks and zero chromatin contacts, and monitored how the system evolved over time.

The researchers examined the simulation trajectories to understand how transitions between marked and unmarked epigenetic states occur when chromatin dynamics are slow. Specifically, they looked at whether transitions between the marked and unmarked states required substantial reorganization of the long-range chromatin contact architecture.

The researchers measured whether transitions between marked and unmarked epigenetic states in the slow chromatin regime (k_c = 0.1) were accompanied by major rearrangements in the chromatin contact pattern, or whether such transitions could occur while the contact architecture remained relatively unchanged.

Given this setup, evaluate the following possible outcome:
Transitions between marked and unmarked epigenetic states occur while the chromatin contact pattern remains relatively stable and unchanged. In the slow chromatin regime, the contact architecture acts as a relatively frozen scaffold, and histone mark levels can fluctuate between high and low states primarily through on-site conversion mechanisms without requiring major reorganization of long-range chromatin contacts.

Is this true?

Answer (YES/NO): NO